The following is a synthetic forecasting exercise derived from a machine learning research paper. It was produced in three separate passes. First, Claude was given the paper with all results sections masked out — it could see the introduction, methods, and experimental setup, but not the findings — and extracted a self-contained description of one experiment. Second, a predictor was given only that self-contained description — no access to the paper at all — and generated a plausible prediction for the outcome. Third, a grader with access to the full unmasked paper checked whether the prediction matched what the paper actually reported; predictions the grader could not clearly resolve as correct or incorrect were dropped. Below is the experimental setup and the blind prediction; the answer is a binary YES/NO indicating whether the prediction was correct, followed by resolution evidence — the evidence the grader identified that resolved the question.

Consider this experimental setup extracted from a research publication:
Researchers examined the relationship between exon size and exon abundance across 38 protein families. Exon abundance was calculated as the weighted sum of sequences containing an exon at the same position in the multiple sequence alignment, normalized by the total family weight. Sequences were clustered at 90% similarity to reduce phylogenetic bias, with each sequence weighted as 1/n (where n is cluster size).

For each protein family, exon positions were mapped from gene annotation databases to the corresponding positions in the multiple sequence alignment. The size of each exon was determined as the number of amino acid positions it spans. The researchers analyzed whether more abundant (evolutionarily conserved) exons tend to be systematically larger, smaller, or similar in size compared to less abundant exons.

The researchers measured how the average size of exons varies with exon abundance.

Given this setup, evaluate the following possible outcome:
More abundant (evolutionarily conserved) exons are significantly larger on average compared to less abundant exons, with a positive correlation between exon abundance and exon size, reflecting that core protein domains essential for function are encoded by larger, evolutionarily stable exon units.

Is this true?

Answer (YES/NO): NO